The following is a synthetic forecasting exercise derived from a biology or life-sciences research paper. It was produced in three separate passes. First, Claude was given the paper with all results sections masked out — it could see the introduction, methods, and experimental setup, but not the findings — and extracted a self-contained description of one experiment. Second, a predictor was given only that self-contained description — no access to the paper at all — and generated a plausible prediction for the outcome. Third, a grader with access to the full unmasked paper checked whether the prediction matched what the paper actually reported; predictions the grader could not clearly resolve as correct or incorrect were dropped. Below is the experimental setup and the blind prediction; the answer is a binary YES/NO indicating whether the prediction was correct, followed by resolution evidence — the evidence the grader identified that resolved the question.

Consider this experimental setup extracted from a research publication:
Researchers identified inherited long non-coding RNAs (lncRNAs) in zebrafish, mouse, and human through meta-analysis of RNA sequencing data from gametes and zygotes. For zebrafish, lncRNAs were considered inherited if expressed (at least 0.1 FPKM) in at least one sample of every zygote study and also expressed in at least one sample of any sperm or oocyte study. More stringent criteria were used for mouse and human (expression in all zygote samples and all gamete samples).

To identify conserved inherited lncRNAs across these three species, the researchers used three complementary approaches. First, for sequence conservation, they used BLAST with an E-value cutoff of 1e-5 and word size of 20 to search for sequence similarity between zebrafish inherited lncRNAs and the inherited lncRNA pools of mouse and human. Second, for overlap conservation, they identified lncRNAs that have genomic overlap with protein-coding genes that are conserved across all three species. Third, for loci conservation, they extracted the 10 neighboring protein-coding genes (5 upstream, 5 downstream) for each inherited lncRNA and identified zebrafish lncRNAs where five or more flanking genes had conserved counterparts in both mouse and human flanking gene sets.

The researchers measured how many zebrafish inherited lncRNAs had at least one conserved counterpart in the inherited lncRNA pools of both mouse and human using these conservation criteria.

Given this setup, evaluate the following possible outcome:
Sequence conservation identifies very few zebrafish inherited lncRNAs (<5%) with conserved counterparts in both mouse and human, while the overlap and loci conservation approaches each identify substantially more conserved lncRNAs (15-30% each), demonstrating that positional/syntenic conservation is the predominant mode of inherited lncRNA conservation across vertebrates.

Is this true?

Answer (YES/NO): NO